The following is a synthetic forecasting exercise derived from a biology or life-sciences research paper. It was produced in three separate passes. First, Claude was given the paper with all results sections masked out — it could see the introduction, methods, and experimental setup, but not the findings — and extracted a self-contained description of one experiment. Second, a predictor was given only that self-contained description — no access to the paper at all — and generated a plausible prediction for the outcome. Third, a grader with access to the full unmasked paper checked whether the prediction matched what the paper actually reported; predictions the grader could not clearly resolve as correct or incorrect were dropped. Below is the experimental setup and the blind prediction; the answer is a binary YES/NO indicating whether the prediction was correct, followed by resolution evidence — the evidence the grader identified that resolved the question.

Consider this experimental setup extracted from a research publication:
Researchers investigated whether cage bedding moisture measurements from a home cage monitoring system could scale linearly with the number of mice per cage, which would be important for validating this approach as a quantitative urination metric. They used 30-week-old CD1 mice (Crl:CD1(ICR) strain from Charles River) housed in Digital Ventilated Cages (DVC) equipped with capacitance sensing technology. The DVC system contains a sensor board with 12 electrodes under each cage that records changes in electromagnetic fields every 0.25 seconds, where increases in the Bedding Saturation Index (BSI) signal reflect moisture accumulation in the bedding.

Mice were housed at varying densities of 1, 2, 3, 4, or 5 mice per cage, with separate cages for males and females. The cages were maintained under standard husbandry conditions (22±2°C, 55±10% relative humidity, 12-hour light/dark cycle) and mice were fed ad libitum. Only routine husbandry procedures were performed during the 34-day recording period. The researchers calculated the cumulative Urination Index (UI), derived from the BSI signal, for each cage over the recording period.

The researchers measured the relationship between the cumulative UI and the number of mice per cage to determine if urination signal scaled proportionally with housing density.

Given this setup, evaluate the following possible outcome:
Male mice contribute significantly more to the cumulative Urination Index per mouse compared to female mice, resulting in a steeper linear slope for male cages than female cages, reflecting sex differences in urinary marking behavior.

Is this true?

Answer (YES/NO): YES